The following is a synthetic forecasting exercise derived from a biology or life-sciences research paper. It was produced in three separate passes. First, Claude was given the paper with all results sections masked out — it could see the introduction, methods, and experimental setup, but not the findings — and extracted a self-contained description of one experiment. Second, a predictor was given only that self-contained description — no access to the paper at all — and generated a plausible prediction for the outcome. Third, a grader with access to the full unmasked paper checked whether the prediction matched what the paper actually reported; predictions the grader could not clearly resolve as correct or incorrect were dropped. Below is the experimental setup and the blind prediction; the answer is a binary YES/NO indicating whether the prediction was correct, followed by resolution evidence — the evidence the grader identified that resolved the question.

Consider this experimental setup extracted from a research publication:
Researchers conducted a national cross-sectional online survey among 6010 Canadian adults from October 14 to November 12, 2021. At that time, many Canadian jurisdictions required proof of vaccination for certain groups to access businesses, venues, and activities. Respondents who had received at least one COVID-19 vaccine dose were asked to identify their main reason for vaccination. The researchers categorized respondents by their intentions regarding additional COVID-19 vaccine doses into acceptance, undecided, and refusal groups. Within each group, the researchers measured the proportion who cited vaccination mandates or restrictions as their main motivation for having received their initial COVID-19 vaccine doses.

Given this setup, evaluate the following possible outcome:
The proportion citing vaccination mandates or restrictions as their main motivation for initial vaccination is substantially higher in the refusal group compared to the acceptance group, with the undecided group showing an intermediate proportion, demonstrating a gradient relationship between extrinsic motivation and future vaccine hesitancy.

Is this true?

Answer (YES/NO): YES